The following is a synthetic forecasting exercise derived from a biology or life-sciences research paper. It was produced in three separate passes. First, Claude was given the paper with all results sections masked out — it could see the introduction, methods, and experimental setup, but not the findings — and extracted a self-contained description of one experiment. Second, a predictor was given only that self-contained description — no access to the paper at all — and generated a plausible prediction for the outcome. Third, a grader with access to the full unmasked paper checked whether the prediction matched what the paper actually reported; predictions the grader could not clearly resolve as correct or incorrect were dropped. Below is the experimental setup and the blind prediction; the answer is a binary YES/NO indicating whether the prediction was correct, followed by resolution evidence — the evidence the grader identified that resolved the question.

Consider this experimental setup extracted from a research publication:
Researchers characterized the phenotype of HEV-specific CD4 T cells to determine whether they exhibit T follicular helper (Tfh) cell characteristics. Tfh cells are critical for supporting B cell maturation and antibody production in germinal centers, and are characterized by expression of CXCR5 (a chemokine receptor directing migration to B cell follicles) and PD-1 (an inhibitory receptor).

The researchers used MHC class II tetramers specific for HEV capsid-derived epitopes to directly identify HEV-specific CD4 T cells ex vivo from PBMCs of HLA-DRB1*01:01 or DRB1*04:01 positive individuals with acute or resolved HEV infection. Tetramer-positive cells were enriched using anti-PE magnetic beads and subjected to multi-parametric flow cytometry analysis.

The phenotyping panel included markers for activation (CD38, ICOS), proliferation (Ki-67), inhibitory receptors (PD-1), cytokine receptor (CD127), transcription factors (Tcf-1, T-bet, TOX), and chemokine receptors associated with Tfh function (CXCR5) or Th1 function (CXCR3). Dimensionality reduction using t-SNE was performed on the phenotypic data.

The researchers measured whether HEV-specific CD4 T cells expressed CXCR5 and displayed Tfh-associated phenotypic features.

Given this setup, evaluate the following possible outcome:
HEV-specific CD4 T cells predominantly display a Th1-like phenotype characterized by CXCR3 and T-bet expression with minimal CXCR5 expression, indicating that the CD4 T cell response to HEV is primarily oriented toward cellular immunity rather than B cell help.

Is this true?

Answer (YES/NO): NO